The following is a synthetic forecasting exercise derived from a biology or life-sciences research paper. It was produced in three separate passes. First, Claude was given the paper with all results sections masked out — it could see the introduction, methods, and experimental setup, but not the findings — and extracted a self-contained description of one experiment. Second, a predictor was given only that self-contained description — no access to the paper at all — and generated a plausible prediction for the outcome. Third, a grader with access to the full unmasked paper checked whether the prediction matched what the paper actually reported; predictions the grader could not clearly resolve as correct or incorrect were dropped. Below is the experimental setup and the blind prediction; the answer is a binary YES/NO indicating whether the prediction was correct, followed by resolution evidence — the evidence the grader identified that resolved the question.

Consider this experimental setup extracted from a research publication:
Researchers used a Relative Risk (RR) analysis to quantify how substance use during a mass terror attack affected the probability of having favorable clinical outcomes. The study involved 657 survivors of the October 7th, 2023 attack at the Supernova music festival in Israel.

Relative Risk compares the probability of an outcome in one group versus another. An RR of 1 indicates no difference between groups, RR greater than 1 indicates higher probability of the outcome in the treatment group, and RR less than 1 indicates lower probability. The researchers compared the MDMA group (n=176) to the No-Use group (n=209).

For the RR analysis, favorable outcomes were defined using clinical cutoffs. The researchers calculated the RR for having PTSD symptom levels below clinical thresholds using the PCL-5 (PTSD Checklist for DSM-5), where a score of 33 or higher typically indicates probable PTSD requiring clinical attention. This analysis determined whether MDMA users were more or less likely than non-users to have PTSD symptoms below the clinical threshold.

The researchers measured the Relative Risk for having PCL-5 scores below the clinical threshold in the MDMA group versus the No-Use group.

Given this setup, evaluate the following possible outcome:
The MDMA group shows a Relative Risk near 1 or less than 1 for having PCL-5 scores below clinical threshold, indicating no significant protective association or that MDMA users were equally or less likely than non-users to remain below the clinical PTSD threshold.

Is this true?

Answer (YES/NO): NO